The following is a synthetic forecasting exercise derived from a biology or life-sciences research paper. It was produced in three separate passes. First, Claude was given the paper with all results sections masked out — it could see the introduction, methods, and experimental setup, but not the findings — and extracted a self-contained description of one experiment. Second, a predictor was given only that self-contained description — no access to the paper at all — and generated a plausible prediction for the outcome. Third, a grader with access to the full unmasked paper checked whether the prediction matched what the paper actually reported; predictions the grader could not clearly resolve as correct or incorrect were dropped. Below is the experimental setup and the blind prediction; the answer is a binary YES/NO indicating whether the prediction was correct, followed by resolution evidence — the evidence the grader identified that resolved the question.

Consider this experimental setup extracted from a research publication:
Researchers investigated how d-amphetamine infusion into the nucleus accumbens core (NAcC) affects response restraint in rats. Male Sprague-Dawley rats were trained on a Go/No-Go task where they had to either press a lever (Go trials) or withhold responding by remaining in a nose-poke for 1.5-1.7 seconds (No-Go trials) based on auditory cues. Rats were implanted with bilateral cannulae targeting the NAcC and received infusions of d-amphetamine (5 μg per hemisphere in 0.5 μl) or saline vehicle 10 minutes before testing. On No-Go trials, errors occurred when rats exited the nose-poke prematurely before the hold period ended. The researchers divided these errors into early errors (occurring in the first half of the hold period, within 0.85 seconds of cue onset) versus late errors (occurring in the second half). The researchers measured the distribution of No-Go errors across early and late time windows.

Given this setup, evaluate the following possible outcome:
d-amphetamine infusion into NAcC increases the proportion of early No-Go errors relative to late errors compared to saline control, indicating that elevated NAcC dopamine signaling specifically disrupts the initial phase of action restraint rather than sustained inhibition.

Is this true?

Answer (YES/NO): NO